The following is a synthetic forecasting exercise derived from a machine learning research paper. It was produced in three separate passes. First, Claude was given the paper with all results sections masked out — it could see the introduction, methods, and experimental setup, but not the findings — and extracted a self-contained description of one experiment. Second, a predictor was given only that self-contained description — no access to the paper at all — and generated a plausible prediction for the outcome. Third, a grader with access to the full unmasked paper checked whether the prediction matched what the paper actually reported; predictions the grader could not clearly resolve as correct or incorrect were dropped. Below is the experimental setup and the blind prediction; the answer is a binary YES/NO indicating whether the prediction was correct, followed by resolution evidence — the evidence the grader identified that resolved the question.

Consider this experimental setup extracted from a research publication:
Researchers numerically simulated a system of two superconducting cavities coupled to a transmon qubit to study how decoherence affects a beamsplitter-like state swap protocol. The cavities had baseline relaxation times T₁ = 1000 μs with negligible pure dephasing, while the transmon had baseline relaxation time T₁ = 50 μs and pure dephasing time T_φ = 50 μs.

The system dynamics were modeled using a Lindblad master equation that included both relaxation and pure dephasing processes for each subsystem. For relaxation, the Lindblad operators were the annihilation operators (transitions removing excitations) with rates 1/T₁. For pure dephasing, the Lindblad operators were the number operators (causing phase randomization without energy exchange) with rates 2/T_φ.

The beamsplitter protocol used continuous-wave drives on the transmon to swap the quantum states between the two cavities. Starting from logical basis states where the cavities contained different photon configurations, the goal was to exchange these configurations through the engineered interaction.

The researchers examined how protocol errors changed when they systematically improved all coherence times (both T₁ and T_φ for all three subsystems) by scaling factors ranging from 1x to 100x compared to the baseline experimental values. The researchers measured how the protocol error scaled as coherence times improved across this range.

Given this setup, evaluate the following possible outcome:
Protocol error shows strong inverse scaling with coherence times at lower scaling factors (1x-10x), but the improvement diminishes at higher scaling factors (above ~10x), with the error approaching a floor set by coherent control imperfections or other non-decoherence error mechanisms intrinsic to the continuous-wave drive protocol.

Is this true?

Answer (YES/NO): YES